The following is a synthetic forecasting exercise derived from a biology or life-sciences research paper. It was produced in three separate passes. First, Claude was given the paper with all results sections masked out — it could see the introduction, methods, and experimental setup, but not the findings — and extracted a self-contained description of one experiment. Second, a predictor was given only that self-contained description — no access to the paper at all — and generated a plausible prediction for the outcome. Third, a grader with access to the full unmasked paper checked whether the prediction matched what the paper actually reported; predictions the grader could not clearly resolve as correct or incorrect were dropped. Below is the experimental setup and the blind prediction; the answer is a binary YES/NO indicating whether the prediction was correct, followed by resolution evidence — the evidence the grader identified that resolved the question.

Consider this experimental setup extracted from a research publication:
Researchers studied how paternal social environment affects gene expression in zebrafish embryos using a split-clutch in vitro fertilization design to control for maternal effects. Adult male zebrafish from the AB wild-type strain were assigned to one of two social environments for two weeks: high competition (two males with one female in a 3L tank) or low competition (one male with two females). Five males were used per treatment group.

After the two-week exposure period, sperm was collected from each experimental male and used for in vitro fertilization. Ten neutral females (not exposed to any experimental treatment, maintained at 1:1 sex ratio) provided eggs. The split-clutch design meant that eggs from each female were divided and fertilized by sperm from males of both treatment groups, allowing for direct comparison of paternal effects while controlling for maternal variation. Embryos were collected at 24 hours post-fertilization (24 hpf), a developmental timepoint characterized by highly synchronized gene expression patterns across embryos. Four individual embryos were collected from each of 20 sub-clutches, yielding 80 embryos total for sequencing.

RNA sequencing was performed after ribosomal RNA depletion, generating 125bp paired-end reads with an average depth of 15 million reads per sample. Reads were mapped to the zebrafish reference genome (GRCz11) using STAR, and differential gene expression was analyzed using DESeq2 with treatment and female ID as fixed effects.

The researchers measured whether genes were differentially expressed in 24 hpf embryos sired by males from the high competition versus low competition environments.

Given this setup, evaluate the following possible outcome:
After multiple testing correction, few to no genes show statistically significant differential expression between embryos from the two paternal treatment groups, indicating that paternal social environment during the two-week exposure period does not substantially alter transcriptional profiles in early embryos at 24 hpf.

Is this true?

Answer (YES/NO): NO